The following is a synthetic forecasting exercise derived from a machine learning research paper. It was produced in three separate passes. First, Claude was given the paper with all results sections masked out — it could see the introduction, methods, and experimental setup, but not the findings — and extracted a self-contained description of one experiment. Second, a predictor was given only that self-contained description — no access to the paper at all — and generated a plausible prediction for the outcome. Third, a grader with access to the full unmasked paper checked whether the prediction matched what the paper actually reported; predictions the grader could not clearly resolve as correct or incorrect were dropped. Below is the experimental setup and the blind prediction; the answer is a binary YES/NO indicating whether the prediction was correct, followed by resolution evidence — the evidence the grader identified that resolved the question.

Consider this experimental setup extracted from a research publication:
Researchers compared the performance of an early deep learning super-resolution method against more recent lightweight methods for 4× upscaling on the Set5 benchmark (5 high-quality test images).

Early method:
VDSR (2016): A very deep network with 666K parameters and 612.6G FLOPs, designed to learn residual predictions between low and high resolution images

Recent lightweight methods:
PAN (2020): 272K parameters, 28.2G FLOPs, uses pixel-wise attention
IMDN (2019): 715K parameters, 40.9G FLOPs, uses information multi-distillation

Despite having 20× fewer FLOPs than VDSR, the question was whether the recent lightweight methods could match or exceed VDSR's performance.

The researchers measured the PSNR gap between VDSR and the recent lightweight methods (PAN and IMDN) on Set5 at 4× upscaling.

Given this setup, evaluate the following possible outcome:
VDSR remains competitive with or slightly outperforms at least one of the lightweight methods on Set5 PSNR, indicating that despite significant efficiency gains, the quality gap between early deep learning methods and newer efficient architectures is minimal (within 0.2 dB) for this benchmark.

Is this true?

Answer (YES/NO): NO